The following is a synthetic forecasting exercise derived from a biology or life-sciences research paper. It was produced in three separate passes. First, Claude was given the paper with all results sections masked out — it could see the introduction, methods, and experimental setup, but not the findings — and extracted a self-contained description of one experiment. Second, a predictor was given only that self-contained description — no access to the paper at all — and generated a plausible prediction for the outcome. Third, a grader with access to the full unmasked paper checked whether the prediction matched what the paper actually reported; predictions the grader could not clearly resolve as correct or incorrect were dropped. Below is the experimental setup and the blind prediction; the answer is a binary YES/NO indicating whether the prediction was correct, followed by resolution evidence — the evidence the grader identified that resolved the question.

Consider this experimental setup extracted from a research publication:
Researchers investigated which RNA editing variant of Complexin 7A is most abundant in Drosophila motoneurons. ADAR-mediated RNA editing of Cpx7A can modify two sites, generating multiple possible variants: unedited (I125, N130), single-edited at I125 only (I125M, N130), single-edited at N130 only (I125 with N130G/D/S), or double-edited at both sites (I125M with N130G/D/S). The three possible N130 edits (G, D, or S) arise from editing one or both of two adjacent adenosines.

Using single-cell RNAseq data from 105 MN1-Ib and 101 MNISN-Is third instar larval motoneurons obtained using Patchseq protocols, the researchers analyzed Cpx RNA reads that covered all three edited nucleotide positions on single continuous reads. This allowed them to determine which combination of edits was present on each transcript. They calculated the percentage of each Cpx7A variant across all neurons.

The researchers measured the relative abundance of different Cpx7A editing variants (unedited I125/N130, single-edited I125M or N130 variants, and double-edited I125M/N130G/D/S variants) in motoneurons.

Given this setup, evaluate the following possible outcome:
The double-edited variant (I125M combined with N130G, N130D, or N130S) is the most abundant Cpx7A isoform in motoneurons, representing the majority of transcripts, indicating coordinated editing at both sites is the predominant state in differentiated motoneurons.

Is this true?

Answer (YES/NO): NO